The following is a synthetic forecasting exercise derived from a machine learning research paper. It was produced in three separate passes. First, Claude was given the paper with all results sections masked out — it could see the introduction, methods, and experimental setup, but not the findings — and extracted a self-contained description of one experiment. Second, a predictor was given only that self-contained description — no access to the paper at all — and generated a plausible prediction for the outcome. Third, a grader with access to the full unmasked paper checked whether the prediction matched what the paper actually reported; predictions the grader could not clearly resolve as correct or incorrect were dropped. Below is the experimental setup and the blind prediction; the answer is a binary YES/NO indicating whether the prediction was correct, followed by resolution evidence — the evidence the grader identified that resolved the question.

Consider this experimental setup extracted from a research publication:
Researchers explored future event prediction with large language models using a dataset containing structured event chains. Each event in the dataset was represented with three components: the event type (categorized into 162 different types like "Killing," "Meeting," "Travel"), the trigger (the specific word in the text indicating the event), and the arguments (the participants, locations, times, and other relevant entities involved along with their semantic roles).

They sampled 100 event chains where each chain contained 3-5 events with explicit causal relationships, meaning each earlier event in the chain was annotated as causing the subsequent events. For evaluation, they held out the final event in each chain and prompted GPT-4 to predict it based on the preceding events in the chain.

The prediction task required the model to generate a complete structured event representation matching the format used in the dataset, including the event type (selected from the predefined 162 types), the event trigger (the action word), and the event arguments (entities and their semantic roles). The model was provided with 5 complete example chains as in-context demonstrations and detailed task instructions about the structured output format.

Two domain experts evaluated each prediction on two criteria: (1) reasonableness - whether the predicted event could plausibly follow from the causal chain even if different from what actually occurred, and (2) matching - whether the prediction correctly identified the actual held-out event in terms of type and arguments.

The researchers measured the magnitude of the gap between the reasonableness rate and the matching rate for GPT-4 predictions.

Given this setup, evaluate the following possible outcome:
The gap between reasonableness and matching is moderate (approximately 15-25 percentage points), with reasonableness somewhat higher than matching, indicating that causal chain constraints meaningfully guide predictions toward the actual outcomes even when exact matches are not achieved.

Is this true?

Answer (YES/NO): NO